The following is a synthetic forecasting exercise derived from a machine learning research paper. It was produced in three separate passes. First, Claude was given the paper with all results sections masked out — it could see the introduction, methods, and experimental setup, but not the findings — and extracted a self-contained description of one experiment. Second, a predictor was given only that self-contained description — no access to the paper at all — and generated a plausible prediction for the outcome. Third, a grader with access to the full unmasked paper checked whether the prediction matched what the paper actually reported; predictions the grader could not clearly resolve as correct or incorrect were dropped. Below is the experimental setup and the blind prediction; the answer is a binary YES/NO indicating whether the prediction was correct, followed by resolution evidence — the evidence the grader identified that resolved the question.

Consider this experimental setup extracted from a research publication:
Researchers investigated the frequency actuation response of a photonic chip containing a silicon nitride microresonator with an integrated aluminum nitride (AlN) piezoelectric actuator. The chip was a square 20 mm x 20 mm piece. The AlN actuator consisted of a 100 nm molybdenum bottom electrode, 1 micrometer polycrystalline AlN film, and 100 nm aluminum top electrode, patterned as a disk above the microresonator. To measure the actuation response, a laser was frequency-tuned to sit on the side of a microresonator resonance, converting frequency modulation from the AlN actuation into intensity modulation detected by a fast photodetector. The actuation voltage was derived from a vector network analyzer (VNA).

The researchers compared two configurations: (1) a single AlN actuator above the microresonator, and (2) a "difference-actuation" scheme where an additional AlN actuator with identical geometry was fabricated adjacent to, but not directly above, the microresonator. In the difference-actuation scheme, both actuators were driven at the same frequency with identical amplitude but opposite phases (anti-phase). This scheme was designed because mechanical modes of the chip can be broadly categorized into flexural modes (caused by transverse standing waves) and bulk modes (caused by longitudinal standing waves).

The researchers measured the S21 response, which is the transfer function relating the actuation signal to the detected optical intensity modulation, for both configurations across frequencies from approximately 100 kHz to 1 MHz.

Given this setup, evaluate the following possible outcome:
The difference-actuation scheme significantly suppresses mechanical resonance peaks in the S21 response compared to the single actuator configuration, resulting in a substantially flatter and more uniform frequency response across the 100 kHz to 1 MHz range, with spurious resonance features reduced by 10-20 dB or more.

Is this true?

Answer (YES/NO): NO